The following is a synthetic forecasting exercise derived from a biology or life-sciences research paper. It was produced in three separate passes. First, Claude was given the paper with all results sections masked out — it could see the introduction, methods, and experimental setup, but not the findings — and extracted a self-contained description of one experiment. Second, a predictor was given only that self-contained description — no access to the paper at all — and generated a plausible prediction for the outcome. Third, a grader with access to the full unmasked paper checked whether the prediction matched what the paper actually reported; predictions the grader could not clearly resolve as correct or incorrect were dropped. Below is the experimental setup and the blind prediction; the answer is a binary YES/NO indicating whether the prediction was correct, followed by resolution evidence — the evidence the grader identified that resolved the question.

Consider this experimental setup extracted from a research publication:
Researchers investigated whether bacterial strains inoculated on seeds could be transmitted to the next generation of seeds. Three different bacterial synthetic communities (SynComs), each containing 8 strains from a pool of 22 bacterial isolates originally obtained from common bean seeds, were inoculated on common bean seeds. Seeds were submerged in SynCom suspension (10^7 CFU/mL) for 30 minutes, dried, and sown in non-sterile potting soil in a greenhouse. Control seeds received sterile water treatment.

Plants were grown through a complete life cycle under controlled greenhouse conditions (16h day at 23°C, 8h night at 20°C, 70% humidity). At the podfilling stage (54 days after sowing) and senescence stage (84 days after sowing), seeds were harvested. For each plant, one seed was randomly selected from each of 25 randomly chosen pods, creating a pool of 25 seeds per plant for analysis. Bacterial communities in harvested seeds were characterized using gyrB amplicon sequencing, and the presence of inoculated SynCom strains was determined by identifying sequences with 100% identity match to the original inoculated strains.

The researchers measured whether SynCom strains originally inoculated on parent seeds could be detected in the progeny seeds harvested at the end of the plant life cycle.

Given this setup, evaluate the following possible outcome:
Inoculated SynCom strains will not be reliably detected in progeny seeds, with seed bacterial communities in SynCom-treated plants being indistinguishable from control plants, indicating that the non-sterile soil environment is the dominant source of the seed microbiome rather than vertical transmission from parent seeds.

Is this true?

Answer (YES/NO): NO